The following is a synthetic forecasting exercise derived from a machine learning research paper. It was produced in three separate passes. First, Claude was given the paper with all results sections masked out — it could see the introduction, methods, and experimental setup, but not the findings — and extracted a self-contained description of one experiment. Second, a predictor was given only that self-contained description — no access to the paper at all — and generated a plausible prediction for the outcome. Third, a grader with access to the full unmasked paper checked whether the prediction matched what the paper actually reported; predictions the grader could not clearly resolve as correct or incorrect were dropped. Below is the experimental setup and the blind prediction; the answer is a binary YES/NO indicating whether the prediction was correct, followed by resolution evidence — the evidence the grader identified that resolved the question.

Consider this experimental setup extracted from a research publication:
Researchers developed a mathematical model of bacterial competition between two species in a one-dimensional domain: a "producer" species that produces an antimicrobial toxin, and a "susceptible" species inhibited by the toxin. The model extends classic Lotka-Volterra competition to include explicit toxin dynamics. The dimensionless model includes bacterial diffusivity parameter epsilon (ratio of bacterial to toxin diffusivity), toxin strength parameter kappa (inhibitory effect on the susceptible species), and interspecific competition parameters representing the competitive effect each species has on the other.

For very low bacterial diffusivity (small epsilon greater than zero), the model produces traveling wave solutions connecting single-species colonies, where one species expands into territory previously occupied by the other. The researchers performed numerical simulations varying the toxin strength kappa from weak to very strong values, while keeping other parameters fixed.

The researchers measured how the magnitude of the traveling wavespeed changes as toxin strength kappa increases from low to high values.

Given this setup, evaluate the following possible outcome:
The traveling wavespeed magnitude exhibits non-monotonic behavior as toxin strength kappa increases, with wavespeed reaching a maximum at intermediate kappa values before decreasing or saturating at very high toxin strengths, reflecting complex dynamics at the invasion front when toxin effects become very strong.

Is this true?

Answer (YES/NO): NO